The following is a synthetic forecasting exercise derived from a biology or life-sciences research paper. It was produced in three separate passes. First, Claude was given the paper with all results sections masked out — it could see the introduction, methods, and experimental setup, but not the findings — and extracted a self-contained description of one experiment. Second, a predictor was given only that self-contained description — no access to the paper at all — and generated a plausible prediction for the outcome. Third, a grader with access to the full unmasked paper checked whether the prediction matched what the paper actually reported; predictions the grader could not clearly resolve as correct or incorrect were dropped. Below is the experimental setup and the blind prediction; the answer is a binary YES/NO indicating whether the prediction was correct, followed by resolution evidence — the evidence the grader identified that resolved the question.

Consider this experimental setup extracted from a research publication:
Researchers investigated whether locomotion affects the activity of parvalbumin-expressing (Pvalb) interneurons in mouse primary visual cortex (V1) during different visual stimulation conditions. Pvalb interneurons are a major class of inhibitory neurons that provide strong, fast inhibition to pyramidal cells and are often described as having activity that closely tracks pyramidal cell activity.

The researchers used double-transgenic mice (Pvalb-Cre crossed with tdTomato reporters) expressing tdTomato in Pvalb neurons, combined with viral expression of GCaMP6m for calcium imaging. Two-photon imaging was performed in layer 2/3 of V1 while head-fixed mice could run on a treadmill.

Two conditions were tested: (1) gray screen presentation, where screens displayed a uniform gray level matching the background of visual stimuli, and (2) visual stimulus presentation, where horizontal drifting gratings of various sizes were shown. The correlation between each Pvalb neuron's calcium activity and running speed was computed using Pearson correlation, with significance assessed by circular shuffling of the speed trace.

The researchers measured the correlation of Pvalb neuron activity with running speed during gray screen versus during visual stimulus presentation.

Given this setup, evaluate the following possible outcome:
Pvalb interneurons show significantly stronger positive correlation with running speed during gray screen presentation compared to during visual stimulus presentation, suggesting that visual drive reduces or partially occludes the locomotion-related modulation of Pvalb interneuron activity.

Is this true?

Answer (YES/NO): NO